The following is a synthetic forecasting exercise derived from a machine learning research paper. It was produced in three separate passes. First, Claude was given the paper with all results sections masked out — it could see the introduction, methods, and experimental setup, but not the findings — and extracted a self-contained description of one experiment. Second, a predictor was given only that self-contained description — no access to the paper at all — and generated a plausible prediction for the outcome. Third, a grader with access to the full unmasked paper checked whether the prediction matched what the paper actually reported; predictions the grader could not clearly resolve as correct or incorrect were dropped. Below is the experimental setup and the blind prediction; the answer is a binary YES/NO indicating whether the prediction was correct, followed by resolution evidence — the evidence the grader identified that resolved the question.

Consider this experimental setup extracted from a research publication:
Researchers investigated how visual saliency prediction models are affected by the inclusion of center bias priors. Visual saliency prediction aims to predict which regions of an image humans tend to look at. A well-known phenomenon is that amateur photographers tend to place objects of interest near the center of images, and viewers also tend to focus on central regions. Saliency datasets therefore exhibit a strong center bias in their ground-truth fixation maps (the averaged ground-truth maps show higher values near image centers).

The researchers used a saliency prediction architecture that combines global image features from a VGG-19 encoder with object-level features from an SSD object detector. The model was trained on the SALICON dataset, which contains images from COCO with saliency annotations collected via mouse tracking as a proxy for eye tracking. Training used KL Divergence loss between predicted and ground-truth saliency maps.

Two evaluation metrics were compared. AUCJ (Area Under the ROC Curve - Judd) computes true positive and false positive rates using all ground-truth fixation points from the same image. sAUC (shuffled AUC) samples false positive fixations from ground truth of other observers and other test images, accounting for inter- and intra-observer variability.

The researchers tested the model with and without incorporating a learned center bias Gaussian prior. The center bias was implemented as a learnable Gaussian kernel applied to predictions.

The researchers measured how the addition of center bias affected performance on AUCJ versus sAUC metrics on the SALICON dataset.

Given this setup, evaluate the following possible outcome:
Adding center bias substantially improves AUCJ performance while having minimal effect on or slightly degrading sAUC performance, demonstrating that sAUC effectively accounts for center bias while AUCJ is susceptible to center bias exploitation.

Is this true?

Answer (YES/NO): NO